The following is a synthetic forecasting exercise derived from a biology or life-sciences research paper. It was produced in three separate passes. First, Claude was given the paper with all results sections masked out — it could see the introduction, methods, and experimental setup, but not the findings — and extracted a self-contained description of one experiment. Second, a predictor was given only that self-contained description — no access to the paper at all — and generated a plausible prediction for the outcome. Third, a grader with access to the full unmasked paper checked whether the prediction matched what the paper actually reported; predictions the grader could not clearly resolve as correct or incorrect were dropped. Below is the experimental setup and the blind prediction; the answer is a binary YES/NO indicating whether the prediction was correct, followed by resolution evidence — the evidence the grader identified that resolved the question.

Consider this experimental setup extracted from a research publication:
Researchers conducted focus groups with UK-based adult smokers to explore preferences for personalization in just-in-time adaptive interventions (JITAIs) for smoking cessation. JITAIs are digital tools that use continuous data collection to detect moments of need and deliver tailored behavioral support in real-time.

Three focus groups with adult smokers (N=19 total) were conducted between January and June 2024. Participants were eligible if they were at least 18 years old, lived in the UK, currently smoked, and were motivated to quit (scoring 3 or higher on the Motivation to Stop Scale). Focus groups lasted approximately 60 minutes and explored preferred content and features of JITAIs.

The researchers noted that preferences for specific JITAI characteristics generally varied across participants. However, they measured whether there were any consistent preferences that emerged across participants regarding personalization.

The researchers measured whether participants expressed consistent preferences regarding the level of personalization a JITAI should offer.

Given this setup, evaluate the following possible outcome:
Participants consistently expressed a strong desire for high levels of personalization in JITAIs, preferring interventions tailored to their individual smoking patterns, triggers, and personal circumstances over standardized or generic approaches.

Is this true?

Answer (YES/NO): YES